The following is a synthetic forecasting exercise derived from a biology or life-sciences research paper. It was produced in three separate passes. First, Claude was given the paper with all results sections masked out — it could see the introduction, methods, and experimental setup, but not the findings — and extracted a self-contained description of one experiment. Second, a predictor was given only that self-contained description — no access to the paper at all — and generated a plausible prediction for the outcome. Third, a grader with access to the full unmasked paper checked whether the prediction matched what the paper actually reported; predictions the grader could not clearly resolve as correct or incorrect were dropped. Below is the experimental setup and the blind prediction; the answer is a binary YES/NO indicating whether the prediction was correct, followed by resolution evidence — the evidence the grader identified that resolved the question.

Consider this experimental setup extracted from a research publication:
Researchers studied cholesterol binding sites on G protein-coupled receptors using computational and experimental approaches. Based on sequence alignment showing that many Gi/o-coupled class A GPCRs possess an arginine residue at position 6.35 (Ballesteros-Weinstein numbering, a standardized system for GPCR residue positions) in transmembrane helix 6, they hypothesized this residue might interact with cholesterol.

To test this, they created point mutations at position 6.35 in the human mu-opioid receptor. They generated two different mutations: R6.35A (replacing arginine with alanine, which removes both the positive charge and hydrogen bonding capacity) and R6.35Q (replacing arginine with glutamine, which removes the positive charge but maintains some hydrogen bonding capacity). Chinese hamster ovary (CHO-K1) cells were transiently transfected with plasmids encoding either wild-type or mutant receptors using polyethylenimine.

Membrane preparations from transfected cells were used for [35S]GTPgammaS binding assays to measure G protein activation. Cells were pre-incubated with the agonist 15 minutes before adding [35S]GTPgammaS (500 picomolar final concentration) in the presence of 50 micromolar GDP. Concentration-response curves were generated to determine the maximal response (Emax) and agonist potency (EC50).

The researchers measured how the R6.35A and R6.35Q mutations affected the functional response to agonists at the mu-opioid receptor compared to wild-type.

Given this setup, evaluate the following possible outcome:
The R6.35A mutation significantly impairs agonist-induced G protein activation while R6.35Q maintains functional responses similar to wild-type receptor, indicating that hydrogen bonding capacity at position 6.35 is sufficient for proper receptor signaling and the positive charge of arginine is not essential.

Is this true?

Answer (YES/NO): NO